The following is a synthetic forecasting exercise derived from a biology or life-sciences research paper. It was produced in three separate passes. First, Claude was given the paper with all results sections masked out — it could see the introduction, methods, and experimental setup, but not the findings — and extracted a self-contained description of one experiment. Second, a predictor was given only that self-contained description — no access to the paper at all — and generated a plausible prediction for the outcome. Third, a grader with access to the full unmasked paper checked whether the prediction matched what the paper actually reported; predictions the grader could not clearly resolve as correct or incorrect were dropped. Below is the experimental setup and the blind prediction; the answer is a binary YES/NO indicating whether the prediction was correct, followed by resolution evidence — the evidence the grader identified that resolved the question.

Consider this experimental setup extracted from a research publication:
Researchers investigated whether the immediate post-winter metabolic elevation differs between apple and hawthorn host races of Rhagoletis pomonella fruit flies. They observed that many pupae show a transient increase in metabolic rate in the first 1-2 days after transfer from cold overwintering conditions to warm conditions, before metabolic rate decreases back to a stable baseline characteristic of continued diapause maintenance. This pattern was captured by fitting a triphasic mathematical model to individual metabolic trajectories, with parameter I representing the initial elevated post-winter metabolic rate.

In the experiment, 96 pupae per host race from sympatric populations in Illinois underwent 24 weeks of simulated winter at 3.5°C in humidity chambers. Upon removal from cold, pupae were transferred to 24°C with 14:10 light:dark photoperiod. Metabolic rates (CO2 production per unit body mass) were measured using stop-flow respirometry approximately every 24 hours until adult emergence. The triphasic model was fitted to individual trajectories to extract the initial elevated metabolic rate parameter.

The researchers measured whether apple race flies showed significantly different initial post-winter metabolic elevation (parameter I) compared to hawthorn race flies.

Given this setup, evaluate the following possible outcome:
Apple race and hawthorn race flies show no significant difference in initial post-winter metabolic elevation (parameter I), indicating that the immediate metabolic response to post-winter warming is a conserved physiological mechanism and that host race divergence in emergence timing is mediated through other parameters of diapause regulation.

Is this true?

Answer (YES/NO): NO